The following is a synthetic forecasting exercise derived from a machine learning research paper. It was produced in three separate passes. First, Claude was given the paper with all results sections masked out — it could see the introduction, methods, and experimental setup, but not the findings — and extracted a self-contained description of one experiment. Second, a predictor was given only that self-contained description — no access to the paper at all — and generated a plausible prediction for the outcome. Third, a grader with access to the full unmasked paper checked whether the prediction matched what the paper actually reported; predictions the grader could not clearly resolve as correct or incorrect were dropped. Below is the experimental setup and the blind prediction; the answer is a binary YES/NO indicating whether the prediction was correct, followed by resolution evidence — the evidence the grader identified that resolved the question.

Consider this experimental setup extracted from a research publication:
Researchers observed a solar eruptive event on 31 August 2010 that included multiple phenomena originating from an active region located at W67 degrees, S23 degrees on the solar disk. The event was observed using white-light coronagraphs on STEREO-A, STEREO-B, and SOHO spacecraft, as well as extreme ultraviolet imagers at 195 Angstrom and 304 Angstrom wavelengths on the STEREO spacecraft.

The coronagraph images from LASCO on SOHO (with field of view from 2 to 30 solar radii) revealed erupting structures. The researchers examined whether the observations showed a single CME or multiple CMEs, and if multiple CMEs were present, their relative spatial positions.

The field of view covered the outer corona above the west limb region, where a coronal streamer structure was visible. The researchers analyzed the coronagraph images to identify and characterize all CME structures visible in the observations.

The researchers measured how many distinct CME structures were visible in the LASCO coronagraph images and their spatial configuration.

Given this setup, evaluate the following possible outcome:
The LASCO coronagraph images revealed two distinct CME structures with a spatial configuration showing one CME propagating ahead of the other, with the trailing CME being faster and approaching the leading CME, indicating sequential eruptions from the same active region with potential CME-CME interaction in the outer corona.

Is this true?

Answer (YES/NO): NO